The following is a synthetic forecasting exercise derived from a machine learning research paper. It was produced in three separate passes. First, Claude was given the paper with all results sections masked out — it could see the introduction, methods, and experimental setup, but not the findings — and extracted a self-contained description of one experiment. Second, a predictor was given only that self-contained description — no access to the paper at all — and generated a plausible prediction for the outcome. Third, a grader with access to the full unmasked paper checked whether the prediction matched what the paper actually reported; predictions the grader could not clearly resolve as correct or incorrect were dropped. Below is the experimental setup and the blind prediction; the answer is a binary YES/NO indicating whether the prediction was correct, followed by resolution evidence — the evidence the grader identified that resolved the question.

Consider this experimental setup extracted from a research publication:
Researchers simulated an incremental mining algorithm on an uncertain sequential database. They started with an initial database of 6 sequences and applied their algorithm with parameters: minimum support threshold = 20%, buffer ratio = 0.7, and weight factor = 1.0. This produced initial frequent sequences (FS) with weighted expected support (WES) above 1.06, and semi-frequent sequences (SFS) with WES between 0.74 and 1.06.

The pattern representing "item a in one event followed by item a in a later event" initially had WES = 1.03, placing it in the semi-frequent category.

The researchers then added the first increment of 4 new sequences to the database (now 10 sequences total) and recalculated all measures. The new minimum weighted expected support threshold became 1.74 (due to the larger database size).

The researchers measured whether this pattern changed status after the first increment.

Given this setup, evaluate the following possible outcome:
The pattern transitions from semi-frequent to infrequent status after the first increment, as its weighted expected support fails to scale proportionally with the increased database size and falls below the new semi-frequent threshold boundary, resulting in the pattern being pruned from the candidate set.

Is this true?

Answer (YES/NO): NO